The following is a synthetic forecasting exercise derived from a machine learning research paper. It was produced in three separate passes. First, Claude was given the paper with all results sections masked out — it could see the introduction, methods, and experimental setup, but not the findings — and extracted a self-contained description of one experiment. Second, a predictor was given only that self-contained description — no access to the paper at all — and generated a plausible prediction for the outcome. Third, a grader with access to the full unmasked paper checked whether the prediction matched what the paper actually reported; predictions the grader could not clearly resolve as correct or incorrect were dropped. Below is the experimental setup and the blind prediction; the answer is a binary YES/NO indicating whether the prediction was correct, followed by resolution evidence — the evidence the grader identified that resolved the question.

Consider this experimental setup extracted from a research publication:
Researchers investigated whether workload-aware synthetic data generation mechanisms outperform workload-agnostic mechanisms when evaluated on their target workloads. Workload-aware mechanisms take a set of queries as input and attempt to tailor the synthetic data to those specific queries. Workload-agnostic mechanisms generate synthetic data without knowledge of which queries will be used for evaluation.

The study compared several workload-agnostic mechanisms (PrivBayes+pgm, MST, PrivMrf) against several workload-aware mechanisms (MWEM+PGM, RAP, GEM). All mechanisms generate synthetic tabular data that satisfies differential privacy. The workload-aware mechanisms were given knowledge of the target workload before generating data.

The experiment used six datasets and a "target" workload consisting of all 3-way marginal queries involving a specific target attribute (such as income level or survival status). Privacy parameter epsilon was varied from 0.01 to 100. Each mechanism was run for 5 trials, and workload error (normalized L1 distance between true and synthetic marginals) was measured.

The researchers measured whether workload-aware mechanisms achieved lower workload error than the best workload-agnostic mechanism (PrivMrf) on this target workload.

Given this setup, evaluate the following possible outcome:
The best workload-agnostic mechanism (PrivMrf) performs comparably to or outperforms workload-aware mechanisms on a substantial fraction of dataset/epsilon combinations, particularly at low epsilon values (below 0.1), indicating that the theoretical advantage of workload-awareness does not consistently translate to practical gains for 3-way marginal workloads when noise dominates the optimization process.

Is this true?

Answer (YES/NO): NO